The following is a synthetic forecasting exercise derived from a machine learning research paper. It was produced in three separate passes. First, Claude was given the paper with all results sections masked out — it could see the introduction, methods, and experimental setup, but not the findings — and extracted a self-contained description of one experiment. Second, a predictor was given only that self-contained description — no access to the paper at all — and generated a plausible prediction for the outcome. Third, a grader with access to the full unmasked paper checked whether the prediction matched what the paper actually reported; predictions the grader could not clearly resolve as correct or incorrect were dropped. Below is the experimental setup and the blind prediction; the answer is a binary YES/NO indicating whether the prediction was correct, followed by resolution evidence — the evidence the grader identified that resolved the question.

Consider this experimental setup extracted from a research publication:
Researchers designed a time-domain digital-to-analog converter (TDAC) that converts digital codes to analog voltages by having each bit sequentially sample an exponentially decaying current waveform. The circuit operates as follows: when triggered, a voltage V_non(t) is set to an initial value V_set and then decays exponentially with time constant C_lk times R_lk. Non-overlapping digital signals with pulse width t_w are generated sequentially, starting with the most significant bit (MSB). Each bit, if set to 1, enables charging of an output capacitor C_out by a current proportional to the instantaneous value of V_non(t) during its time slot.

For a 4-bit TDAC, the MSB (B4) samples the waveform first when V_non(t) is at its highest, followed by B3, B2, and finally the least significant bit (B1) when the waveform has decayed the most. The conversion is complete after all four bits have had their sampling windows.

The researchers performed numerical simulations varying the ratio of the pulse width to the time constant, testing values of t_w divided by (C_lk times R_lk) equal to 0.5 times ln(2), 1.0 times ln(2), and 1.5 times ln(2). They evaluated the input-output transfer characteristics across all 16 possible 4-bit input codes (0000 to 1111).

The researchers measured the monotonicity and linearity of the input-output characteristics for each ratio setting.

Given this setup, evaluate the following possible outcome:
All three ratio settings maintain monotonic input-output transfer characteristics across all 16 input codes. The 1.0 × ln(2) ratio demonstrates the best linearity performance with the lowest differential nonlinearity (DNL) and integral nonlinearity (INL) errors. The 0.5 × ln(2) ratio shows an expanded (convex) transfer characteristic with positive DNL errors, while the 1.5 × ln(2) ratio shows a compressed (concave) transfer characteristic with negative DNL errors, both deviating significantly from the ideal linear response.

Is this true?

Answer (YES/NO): NO